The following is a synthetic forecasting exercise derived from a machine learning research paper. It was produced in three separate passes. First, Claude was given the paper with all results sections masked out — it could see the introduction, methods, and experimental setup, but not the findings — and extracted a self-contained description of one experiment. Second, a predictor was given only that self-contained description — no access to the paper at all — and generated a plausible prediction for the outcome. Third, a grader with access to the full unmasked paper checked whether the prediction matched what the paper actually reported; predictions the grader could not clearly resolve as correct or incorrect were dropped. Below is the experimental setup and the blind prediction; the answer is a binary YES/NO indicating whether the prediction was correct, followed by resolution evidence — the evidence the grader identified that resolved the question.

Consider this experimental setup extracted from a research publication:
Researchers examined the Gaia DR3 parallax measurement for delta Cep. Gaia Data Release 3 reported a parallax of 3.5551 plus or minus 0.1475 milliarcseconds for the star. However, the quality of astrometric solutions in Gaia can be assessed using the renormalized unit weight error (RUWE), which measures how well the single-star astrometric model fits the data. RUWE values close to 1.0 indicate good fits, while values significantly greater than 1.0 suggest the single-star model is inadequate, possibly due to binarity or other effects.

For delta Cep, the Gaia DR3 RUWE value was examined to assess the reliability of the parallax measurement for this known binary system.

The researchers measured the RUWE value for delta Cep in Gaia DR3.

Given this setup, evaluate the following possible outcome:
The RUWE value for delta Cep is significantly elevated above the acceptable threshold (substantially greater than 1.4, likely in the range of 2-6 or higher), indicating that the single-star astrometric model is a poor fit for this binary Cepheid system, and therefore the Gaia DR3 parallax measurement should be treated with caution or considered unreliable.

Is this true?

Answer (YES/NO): YES